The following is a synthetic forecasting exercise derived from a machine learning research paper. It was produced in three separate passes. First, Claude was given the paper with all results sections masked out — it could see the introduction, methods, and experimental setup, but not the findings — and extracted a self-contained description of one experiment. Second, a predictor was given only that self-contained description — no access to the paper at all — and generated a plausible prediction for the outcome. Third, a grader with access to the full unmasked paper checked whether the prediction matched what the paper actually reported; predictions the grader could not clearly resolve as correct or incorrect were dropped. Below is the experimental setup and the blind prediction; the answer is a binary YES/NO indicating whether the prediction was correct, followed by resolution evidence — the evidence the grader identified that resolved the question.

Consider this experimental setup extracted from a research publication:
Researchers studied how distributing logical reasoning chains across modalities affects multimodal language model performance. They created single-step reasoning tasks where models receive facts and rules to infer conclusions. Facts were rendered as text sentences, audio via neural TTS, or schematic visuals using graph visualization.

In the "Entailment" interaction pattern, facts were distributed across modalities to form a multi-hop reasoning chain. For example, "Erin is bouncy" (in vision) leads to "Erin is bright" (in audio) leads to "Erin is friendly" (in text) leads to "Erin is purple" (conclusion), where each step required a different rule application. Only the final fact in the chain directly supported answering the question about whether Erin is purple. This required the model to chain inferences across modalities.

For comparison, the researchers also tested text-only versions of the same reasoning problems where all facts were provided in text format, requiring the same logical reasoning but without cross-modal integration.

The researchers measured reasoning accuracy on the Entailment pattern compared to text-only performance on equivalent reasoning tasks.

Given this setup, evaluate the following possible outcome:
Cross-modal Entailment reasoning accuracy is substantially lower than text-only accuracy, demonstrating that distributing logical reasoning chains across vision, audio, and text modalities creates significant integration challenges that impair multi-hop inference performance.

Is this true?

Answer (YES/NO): YES